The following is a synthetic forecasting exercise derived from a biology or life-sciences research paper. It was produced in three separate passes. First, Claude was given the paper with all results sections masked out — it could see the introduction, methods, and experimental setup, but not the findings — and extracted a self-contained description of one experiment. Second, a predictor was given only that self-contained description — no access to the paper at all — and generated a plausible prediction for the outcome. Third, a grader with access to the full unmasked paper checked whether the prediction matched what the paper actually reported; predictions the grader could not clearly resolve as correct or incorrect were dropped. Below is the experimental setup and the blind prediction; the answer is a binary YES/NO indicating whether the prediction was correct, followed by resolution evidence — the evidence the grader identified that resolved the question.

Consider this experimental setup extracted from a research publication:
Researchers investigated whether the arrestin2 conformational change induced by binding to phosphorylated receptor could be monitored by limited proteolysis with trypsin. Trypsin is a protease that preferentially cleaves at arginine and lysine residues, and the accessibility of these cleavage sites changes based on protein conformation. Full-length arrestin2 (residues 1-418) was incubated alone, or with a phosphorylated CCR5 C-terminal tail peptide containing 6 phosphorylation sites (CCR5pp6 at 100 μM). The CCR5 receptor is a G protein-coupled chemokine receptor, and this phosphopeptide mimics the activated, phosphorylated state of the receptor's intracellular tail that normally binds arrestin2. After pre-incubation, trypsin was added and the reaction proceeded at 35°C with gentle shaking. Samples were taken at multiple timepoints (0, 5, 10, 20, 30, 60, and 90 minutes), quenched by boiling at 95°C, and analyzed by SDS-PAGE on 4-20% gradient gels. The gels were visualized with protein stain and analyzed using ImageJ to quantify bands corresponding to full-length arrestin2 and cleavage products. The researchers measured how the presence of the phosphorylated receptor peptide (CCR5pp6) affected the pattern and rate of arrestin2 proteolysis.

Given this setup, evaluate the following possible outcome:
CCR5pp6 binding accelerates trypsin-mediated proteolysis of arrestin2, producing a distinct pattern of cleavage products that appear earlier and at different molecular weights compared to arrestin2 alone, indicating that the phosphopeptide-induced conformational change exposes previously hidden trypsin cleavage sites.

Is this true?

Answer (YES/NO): YES